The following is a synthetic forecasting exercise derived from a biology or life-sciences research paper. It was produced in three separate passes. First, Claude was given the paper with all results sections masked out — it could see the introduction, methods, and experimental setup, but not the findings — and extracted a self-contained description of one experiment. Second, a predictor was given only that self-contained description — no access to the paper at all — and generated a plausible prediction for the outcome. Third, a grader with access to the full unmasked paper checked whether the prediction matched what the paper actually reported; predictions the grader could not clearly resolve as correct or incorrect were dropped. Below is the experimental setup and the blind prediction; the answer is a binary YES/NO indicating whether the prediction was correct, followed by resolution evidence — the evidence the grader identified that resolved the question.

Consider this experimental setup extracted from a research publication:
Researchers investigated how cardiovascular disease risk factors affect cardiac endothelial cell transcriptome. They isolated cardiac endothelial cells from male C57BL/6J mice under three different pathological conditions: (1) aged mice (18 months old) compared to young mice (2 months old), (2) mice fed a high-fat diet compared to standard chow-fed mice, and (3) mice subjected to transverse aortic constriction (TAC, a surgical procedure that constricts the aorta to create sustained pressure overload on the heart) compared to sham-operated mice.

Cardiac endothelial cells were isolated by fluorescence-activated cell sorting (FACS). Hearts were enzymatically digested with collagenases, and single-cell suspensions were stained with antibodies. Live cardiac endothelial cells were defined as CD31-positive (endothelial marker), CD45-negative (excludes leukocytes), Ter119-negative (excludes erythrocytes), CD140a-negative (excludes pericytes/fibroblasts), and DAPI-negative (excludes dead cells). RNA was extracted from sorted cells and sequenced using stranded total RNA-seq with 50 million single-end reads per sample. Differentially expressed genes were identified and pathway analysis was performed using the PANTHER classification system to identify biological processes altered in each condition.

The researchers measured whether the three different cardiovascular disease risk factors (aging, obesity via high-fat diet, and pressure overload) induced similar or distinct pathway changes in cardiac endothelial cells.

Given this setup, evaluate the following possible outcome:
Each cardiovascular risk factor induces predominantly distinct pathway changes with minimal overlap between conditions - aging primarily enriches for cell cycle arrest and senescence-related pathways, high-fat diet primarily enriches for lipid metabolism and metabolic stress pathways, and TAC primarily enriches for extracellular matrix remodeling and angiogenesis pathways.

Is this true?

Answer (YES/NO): NO